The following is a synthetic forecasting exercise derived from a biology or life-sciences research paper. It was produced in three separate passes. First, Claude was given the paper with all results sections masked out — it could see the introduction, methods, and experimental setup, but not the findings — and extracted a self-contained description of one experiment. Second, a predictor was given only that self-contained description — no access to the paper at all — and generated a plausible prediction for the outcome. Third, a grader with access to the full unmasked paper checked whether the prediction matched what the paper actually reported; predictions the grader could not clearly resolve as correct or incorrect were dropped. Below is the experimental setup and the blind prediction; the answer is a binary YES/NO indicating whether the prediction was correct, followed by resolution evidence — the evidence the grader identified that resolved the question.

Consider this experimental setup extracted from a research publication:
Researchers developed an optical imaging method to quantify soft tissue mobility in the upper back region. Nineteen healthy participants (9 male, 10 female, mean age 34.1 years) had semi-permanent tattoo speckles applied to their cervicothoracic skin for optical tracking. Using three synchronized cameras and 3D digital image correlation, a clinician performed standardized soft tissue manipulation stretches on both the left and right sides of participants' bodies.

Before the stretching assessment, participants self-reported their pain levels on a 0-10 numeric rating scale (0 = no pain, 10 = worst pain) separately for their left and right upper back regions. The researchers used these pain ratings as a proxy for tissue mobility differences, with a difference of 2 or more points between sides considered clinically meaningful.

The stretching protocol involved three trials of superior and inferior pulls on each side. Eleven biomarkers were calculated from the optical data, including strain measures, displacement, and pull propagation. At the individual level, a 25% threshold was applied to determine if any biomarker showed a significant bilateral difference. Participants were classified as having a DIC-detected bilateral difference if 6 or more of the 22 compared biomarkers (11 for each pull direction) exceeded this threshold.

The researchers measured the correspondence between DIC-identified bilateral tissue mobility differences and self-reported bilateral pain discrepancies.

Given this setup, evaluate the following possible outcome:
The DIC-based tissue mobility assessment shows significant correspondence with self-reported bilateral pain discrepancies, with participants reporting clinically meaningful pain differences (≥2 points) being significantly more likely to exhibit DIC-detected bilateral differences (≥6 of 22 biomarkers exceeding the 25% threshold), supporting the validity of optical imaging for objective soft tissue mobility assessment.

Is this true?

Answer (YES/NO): YES